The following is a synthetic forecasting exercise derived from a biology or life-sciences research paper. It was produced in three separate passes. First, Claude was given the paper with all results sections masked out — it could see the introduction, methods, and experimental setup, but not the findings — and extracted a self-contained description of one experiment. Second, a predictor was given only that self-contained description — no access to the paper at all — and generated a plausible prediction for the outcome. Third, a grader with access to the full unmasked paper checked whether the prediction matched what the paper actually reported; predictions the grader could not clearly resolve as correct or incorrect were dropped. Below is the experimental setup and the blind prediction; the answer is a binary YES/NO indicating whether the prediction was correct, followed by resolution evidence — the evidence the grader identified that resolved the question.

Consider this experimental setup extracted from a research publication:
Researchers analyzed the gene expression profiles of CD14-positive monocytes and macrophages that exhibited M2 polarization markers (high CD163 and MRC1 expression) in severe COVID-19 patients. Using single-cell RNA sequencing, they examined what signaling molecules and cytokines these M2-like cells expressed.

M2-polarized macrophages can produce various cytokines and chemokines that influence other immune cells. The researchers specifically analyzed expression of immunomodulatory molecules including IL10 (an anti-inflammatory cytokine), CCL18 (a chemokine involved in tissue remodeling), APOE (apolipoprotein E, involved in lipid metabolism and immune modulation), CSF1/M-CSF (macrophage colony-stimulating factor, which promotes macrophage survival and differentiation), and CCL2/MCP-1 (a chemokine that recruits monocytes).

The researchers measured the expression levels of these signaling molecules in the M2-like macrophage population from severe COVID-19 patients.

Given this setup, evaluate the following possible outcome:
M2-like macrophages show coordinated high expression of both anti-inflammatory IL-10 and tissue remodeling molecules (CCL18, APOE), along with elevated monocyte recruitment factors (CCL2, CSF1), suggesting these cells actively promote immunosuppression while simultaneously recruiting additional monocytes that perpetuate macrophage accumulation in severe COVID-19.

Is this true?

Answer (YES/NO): YES